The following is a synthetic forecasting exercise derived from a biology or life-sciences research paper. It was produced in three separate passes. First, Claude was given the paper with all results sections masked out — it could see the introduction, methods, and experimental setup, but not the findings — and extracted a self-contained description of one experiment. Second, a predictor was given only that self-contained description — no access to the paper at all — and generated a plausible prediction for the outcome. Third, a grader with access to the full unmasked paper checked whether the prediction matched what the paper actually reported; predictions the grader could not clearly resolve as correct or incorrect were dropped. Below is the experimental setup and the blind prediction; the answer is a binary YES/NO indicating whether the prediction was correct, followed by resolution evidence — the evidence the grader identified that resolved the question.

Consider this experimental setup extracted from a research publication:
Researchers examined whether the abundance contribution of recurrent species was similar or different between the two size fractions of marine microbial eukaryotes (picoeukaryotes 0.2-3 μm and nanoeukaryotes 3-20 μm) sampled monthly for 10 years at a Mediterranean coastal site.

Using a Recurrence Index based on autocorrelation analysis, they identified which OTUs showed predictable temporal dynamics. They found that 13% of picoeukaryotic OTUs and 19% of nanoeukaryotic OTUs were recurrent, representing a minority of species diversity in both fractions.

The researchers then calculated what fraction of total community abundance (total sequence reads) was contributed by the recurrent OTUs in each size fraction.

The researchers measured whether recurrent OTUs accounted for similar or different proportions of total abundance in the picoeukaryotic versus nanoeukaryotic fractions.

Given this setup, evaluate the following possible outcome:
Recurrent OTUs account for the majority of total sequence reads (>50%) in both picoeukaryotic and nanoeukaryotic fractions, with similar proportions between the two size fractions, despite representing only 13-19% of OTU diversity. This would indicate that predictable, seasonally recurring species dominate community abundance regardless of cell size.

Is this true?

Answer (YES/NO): NO